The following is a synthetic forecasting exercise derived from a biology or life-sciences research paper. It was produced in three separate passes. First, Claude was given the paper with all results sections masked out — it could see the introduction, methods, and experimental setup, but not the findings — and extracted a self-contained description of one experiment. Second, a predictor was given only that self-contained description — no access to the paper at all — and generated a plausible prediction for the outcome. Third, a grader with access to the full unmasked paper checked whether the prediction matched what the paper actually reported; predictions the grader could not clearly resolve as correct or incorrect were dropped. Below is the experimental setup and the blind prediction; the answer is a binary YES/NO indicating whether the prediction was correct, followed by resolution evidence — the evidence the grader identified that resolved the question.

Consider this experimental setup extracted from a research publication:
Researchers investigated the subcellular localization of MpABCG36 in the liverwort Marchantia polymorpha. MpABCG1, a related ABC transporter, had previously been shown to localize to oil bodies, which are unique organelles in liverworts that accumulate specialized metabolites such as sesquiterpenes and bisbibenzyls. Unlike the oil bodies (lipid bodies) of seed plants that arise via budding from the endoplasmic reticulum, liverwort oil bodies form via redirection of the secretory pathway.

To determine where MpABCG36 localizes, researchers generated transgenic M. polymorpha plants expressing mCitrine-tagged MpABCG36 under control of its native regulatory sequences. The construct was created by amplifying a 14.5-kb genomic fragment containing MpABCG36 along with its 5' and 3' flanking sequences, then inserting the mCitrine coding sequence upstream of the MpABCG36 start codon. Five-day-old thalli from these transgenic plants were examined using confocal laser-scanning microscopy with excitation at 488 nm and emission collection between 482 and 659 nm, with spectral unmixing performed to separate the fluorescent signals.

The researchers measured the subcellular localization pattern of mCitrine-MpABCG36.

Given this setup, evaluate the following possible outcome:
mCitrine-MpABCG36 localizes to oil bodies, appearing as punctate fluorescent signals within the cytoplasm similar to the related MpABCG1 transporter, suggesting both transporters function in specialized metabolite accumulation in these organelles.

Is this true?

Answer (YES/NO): YES